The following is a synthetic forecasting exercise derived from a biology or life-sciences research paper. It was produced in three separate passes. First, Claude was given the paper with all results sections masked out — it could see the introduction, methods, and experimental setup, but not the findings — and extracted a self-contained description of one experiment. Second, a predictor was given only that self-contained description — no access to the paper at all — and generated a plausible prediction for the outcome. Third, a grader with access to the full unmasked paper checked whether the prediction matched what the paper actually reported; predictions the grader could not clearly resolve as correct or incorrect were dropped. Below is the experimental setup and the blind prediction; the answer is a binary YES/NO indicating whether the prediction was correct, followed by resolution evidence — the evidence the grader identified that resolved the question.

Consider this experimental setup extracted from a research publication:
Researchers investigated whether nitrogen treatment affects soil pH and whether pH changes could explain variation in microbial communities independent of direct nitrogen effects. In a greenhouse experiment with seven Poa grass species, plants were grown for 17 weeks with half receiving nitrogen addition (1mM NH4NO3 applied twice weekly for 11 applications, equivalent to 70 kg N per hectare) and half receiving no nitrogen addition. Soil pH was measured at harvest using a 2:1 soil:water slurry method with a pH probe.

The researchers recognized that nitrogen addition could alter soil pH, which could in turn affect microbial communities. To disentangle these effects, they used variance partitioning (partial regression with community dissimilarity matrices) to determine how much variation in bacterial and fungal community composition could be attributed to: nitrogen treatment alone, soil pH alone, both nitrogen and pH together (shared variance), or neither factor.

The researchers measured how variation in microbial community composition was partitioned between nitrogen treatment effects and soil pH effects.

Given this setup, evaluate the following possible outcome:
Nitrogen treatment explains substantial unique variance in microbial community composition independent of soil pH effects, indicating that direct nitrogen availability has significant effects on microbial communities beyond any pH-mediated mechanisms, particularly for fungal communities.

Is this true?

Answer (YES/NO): NO